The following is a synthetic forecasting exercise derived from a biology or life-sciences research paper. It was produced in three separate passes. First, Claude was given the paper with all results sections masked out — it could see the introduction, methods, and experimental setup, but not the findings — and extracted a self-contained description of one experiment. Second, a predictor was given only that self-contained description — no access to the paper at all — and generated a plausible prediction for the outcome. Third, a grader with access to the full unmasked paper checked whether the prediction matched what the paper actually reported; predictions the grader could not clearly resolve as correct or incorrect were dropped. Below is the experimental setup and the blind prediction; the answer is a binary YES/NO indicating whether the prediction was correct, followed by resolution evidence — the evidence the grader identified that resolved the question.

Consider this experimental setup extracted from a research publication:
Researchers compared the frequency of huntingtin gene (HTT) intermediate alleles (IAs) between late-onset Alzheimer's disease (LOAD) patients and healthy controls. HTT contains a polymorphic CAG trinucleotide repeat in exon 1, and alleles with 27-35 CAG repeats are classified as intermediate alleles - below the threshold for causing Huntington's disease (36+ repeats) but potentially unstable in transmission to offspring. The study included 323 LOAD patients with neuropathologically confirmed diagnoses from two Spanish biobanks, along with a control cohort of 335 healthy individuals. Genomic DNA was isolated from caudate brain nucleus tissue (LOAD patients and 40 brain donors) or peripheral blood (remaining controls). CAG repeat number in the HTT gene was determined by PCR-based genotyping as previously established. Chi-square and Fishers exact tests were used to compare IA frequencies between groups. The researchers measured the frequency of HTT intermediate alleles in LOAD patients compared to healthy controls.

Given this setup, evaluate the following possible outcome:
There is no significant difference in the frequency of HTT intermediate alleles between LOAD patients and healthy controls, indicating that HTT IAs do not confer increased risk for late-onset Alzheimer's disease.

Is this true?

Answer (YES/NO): NO